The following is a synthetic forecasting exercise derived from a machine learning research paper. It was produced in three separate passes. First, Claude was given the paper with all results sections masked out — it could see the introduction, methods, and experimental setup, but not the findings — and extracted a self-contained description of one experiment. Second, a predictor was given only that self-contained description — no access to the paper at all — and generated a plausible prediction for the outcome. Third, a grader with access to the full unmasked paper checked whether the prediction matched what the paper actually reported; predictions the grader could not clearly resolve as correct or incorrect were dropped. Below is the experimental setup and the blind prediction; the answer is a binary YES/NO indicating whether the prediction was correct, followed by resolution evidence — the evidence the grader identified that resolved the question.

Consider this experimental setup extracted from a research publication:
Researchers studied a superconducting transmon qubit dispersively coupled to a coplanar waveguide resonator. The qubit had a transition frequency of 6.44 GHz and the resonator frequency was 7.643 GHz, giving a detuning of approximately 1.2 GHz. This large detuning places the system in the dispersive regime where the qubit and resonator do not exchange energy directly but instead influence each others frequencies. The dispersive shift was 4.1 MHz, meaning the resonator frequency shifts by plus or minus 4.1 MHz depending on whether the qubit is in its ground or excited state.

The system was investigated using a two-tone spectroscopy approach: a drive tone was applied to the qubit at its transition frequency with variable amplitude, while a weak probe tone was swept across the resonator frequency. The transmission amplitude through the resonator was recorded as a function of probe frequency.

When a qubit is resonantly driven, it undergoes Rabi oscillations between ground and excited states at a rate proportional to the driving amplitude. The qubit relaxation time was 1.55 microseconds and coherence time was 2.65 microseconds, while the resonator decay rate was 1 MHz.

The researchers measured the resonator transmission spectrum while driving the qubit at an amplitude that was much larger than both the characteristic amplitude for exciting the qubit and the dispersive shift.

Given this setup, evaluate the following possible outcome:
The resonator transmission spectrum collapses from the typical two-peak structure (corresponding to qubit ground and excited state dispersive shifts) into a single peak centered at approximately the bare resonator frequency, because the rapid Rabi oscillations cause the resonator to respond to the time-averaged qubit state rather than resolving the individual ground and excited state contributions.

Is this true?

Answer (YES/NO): YES